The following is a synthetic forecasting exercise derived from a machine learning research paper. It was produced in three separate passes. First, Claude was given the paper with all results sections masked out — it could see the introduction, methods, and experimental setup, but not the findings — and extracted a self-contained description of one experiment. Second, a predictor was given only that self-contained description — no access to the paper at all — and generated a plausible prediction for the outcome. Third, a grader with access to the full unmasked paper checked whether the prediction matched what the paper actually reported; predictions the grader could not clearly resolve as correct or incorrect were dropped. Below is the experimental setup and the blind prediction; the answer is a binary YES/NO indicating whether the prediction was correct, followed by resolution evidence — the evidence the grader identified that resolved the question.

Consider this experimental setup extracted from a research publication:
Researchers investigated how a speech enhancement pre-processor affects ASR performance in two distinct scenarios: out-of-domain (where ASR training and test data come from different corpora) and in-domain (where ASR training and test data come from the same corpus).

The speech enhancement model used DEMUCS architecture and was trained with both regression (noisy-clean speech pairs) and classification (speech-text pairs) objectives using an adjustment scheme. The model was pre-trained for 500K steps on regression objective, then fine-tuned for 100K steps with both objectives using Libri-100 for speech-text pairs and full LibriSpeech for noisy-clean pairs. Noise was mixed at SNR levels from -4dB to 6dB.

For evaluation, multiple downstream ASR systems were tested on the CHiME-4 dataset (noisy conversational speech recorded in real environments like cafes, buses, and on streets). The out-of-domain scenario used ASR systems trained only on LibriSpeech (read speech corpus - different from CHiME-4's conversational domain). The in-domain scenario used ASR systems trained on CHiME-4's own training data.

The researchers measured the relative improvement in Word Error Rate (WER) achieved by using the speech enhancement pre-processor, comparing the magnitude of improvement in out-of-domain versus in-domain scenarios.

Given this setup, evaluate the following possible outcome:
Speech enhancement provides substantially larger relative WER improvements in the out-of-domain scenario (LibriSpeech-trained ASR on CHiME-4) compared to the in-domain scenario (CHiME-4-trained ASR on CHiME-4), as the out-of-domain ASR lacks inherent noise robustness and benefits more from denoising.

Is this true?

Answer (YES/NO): NO